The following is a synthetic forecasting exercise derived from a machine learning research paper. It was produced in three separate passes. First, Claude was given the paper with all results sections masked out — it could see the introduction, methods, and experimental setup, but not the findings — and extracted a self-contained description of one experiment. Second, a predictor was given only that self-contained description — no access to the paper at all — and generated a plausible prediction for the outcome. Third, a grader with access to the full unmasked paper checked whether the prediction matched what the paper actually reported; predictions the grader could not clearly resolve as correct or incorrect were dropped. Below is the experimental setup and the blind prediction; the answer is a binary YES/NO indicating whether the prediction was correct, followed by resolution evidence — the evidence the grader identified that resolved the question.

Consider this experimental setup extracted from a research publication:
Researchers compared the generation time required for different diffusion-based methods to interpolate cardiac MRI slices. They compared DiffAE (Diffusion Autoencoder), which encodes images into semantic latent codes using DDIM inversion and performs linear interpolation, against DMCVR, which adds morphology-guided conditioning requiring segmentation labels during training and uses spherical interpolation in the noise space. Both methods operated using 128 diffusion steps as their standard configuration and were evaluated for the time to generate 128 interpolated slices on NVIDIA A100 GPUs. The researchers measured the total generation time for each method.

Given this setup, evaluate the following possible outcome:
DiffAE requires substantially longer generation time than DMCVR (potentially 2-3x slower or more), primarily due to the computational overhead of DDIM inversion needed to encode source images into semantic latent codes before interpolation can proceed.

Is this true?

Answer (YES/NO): NO